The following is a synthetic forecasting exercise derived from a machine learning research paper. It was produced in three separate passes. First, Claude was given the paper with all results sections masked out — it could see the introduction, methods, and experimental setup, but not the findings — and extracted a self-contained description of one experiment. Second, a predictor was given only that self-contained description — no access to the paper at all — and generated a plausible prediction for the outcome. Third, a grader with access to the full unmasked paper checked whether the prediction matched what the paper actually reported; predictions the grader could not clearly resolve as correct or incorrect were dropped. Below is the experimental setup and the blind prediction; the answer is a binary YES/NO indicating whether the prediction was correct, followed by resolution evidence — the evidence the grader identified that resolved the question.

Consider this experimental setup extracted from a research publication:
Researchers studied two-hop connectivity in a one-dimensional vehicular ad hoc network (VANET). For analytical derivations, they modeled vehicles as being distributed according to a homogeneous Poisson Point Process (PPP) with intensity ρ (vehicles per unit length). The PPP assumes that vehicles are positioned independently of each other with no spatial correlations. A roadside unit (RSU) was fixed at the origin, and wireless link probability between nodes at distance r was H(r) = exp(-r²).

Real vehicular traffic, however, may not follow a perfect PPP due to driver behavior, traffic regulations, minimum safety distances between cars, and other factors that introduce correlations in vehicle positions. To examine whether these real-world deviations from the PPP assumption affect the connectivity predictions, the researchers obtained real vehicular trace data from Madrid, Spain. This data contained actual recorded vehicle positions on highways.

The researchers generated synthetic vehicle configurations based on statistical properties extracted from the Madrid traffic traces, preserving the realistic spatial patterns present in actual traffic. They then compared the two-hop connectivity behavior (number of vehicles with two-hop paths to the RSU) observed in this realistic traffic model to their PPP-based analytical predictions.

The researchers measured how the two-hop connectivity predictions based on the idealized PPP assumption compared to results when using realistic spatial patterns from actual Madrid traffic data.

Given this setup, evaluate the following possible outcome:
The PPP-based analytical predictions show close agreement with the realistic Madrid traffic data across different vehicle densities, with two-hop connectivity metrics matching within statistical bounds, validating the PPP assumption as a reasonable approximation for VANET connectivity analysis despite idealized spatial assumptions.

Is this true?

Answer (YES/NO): YES